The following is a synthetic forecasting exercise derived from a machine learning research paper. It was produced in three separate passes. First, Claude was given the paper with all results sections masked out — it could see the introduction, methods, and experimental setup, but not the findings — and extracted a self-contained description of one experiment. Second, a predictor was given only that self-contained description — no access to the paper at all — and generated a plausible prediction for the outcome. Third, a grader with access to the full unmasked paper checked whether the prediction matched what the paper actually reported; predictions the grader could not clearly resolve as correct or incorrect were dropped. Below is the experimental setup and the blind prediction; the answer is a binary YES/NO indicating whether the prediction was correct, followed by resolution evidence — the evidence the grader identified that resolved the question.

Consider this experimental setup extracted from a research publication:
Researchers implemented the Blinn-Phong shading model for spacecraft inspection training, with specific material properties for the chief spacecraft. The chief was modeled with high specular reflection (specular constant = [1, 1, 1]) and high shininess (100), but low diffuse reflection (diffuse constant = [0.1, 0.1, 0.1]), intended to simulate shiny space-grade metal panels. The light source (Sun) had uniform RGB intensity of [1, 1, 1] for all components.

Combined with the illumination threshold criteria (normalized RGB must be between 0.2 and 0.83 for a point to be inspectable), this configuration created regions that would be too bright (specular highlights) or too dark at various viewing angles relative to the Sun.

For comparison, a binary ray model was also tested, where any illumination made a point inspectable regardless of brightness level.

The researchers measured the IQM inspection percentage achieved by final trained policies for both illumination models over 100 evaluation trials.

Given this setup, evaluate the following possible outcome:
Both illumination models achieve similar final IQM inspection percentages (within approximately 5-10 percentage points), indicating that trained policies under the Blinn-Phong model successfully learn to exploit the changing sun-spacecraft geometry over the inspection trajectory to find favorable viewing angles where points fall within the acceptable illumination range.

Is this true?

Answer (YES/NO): YES